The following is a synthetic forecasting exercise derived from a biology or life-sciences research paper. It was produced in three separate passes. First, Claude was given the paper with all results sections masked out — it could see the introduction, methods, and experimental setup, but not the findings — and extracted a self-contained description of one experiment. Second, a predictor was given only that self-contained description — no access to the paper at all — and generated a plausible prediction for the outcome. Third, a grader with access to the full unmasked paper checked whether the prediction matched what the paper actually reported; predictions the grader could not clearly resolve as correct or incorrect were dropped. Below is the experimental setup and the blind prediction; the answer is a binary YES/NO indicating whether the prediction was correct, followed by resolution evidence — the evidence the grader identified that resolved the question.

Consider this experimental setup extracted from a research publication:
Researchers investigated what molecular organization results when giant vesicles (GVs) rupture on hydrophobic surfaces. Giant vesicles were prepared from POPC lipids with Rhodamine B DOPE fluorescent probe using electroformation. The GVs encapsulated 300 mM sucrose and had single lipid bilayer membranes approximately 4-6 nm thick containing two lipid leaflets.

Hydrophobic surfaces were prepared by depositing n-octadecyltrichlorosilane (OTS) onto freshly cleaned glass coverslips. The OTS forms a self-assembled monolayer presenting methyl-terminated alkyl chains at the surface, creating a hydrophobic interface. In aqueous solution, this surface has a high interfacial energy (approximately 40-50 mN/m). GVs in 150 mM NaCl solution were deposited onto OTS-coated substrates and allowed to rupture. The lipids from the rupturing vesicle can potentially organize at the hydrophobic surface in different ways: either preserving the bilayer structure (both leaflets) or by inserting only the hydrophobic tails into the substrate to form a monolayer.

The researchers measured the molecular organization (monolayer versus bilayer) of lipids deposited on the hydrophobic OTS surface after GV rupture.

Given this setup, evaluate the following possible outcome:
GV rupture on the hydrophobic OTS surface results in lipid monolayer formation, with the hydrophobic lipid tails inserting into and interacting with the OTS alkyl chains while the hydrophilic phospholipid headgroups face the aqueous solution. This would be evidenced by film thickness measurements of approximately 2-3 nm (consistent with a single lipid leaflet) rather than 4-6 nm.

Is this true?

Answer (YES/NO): YES